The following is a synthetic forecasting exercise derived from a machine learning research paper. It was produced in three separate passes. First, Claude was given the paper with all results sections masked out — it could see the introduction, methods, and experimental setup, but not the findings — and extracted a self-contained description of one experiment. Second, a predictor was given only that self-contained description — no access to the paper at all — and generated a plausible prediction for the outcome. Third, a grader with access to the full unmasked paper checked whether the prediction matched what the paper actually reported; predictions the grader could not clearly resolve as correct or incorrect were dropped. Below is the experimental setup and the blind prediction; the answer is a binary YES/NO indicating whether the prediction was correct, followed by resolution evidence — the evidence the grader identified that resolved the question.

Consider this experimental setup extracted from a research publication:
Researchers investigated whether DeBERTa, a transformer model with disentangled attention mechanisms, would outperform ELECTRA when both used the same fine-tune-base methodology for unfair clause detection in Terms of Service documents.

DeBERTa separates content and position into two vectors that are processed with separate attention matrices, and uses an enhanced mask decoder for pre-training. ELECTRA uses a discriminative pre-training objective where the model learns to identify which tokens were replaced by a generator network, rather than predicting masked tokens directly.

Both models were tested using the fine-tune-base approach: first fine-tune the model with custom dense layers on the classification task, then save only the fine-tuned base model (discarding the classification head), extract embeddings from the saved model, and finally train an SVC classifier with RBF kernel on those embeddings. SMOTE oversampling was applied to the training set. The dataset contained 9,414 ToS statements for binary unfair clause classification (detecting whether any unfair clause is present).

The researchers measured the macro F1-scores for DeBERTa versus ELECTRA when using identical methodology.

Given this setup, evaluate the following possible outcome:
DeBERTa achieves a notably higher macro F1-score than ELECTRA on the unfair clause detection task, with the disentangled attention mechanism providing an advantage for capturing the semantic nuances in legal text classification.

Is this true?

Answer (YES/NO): NO